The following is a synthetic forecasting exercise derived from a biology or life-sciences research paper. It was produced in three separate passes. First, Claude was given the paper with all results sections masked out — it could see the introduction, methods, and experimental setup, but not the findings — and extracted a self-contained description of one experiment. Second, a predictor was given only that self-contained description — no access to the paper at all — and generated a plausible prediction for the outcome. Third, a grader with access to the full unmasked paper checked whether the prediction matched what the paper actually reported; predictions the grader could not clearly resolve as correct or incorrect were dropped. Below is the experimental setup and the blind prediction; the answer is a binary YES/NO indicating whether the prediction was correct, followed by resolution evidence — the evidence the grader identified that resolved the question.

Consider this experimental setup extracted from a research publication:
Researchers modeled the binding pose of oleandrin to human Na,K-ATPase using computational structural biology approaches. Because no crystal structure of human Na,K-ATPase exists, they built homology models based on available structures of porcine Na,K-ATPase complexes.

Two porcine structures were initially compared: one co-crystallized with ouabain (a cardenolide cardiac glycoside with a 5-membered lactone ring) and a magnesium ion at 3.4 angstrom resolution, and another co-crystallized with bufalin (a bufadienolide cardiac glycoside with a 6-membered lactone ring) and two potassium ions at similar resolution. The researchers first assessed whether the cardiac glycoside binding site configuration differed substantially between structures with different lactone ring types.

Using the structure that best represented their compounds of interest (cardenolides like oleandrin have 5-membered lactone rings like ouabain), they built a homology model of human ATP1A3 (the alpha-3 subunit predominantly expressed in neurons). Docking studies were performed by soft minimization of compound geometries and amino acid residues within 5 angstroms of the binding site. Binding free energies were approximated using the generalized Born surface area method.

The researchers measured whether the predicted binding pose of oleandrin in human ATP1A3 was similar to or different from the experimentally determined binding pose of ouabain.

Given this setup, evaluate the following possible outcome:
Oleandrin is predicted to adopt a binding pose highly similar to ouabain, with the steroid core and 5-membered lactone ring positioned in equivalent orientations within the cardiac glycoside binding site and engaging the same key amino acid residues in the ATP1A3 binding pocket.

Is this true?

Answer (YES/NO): YES